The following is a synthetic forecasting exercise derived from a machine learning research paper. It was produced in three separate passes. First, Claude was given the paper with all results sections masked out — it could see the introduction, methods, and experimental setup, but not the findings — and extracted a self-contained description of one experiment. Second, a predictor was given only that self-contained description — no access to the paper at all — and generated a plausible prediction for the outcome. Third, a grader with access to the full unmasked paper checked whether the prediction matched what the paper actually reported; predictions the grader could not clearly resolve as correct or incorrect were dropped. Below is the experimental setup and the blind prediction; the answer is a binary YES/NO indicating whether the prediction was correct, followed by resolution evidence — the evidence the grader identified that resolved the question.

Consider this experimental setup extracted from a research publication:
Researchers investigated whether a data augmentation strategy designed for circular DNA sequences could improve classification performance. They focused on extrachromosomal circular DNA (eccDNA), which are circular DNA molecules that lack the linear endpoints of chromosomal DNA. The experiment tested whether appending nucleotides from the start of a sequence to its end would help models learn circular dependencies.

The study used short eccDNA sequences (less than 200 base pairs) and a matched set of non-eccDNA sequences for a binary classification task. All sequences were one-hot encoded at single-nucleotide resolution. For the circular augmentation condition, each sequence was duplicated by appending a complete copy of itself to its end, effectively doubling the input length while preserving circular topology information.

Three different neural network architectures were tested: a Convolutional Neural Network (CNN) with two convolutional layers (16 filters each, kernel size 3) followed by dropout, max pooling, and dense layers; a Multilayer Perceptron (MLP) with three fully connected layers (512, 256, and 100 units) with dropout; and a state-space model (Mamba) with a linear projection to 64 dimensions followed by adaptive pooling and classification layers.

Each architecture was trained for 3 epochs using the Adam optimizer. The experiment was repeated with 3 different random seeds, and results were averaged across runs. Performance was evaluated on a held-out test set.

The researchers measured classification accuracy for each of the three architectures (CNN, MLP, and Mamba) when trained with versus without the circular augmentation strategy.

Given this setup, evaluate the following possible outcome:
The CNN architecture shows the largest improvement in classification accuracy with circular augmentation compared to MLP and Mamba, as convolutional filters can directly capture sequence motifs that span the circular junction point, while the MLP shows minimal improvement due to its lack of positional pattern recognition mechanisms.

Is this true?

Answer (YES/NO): NO